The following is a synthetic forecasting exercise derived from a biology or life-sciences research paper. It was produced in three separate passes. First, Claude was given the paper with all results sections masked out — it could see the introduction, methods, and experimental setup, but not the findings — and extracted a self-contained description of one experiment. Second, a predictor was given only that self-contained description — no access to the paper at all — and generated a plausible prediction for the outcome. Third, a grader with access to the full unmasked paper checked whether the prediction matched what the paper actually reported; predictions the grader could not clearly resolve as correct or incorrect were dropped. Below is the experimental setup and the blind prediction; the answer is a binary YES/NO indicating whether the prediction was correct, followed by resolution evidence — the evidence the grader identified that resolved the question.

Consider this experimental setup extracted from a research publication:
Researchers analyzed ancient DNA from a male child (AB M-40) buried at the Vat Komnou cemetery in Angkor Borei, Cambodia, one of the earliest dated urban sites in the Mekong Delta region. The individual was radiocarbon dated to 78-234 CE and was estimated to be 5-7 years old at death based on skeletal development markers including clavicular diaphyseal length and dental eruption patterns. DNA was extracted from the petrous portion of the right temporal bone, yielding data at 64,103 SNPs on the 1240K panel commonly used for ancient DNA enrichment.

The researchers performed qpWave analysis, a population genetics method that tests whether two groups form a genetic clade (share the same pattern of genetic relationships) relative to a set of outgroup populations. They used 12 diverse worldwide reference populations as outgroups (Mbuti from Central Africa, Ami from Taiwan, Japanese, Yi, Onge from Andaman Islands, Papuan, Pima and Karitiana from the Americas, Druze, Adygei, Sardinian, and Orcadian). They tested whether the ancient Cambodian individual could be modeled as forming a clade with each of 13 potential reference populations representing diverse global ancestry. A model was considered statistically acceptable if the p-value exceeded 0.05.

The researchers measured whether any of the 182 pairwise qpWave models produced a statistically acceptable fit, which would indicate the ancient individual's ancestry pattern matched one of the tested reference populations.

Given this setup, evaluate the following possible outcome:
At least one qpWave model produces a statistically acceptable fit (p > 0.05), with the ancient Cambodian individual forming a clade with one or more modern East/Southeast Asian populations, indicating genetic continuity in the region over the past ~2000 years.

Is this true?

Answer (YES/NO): NO